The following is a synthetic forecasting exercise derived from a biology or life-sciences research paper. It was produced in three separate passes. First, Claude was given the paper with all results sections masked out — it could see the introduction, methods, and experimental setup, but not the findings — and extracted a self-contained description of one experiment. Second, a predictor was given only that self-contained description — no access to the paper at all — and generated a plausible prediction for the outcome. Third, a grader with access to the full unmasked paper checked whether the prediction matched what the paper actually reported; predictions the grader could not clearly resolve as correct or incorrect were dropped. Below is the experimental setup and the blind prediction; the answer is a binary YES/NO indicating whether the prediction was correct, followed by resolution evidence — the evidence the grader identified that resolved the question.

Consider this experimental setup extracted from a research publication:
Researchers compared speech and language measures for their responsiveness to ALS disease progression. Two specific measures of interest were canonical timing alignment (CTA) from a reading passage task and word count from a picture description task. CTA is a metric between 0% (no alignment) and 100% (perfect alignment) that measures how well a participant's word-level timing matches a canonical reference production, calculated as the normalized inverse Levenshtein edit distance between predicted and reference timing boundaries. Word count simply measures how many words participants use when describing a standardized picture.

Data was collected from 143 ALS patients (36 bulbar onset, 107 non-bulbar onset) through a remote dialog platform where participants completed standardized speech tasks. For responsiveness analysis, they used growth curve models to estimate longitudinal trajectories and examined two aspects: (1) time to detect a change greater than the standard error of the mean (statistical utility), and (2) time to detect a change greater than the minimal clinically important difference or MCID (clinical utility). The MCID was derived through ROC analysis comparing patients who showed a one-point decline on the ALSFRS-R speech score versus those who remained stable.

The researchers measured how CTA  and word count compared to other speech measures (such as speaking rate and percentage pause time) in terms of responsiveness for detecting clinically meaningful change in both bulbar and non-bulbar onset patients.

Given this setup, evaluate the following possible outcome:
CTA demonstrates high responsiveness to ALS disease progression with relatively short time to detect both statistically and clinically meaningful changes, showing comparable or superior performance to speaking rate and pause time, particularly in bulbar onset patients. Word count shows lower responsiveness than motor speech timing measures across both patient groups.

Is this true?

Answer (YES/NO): NO